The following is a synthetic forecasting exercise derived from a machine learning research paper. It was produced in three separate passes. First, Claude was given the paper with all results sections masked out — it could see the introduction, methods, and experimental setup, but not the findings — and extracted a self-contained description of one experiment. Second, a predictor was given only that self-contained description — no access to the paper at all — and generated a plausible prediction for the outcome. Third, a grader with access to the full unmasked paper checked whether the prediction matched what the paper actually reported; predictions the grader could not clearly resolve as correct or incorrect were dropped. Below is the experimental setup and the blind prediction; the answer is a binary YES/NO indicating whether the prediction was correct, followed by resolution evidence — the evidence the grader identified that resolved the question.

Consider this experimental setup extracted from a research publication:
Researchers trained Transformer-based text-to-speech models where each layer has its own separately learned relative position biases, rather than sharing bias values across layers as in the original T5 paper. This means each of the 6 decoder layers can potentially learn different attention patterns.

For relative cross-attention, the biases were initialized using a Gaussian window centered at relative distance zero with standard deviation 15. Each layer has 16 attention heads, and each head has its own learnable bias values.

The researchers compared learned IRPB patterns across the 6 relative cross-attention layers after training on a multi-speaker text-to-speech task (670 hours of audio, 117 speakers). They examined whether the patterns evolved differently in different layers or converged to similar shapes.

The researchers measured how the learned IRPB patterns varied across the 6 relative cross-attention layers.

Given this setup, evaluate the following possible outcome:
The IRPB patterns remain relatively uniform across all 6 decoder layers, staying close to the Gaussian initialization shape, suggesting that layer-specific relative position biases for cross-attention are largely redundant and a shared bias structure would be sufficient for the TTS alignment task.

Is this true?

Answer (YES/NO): NO